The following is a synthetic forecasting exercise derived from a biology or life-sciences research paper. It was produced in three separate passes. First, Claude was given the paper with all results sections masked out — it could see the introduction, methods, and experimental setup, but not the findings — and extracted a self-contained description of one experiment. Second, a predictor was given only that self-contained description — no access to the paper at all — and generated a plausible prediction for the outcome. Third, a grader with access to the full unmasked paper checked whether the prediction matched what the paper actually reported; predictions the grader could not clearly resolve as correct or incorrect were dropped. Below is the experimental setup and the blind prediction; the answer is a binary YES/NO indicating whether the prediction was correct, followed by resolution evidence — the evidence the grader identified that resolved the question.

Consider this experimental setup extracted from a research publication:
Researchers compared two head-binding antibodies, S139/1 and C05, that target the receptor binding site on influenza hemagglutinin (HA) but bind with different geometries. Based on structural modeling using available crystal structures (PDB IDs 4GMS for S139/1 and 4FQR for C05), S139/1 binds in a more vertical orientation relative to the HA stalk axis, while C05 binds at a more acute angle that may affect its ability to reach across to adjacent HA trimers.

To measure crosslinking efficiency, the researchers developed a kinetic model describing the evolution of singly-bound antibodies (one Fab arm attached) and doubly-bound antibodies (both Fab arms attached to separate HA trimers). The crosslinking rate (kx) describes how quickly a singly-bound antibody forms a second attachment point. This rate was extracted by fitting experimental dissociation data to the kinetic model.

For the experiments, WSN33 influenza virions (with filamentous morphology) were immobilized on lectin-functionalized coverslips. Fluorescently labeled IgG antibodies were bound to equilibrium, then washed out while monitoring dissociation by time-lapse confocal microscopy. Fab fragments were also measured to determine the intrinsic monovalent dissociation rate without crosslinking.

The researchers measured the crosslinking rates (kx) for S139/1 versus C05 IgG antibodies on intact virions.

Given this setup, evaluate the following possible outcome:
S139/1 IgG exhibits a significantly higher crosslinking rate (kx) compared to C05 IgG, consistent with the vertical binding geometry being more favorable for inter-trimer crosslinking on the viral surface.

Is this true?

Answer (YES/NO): YES